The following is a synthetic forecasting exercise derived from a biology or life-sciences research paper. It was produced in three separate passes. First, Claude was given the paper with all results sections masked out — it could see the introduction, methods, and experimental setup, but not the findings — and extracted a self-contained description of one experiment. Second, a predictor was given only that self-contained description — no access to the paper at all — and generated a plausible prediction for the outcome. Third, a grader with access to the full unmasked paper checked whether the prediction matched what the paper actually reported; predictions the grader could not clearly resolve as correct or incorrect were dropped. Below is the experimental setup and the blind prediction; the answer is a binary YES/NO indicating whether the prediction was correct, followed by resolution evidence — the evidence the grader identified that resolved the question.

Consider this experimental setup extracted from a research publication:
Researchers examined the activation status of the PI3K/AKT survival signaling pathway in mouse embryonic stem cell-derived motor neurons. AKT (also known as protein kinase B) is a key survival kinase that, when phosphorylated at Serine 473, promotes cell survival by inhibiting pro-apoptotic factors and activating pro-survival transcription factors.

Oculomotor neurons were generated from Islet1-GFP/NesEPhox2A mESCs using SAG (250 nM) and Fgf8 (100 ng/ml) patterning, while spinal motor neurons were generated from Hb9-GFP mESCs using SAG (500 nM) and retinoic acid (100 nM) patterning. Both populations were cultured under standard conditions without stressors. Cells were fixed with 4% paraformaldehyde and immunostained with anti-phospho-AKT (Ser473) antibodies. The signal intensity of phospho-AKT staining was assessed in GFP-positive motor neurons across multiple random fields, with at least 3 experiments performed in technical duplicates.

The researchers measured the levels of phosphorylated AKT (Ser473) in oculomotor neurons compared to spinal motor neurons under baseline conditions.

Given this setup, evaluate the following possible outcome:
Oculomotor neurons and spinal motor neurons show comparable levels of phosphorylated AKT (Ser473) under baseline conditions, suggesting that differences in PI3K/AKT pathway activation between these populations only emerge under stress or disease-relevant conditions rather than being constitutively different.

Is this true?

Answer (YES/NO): NO